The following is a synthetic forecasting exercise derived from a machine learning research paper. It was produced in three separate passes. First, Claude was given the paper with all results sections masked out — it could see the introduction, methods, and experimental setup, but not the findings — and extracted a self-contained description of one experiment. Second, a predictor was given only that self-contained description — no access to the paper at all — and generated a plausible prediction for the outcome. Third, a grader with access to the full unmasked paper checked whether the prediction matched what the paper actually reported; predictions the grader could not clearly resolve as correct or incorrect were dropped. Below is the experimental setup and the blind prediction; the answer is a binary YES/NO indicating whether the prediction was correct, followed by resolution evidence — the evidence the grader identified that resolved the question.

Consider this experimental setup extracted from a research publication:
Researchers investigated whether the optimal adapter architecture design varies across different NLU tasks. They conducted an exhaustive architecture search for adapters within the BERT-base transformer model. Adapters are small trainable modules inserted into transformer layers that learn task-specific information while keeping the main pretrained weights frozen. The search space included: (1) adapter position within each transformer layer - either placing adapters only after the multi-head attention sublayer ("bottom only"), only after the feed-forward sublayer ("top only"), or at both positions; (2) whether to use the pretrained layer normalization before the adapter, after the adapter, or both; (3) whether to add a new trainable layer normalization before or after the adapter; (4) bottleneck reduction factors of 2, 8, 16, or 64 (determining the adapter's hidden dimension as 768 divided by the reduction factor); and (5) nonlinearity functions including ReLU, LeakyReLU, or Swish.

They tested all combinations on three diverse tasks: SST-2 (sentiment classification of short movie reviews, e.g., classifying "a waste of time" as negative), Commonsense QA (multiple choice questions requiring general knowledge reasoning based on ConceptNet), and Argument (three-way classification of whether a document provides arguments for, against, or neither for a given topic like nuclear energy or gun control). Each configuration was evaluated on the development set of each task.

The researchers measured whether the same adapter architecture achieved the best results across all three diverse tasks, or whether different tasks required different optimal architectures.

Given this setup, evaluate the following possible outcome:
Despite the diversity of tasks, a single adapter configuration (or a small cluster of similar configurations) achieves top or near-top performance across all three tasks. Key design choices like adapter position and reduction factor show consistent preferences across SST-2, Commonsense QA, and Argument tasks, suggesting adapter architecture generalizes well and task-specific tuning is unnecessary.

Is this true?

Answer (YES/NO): YES